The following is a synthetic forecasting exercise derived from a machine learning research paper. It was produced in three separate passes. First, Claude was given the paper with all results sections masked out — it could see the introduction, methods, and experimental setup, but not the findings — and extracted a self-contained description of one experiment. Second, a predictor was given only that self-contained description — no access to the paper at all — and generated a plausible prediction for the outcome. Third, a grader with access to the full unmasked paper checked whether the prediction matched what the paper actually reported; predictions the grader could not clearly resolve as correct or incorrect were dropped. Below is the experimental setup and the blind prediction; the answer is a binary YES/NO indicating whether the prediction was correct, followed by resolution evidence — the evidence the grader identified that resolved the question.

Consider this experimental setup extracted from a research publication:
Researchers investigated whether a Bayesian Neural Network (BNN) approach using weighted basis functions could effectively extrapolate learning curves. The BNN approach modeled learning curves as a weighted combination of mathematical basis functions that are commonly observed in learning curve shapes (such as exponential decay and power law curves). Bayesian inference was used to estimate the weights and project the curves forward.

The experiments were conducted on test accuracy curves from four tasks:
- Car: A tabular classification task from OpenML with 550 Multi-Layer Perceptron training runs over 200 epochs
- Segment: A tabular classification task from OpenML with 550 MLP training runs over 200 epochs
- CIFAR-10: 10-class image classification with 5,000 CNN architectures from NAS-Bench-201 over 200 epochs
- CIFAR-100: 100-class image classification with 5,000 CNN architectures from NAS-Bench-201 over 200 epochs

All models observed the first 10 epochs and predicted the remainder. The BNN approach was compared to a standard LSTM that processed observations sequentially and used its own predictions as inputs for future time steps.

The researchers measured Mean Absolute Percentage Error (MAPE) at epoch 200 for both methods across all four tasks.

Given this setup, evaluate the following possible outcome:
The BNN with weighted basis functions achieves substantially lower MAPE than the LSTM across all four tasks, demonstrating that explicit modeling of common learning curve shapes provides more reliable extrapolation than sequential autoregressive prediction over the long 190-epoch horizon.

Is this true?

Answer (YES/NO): NO